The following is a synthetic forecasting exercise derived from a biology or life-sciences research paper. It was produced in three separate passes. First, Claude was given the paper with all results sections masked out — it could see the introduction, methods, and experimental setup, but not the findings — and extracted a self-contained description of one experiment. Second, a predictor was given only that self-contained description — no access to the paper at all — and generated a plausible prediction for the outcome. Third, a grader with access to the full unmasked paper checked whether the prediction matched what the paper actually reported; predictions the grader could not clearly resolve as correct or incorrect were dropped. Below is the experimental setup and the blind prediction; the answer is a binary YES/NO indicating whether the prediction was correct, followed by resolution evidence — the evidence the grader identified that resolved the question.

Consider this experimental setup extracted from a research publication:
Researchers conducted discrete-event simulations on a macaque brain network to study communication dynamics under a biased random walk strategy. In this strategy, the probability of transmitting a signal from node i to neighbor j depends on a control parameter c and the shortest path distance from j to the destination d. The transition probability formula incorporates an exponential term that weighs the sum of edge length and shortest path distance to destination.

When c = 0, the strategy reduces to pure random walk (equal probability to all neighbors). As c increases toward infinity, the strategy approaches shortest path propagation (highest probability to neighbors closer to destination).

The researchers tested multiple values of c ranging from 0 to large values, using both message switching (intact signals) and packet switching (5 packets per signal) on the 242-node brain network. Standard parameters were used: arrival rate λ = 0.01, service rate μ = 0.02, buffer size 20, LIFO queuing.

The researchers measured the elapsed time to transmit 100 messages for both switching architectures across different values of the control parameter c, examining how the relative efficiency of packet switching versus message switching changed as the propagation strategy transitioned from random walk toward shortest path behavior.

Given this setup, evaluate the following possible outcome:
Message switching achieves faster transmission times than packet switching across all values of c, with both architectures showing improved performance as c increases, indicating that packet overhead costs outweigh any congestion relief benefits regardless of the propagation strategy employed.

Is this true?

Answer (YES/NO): NO